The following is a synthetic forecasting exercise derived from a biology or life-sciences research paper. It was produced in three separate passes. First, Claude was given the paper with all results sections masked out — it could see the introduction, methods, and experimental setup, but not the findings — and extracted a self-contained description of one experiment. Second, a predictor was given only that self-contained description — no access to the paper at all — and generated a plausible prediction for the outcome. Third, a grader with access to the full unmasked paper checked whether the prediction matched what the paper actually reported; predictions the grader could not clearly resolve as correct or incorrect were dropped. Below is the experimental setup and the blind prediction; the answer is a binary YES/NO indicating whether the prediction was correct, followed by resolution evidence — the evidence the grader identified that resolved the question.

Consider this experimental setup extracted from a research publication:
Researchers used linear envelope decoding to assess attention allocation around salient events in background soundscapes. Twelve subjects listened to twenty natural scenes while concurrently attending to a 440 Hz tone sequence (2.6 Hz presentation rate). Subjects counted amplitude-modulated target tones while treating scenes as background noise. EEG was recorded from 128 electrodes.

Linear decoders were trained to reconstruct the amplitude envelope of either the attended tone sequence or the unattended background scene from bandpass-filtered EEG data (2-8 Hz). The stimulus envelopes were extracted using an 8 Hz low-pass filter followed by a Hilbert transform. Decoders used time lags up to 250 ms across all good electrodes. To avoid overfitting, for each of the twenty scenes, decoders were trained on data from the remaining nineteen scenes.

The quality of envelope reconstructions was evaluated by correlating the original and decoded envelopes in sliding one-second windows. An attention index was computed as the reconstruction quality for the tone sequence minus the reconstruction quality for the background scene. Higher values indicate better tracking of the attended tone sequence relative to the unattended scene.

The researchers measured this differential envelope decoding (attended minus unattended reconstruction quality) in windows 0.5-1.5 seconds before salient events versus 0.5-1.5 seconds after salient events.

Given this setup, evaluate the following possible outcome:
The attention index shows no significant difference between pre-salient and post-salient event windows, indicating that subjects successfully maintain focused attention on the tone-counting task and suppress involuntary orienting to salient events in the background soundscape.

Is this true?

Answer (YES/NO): NO